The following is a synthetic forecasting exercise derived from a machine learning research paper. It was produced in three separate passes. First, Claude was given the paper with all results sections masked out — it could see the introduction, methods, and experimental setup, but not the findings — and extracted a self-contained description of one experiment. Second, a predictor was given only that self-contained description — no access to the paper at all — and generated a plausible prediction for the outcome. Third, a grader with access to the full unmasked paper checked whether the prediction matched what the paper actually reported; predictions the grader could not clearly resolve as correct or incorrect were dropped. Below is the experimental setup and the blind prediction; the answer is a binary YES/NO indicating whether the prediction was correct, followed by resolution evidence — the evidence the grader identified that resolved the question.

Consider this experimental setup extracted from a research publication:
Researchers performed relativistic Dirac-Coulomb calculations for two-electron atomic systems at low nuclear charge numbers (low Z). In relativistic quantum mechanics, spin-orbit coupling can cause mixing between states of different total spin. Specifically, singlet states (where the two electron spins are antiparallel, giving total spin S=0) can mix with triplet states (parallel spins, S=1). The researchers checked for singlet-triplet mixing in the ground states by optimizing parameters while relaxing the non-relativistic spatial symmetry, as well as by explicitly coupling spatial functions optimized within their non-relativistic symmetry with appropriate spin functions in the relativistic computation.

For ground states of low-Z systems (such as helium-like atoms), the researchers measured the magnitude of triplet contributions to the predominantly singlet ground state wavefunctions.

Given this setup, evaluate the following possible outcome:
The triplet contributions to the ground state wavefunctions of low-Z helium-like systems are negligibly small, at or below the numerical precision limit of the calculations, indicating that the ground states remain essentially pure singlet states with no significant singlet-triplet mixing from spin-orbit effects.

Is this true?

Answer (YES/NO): YES